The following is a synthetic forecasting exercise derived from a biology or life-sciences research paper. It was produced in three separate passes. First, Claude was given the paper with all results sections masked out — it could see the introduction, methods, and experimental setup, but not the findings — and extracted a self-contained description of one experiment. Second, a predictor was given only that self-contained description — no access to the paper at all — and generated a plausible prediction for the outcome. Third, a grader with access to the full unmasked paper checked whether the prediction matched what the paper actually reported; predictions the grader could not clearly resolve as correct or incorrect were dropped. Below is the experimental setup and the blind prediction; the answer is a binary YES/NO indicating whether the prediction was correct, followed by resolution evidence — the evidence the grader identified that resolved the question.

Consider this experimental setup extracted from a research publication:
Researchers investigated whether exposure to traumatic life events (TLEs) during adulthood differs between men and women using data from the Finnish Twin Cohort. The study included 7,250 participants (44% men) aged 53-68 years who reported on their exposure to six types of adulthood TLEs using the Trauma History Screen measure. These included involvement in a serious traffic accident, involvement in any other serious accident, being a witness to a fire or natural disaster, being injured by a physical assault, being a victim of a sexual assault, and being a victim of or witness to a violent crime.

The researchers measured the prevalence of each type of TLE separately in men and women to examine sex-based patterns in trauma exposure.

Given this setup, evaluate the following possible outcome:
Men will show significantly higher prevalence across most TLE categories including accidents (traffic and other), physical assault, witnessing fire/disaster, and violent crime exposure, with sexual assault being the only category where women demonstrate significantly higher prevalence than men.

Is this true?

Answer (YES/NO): NO